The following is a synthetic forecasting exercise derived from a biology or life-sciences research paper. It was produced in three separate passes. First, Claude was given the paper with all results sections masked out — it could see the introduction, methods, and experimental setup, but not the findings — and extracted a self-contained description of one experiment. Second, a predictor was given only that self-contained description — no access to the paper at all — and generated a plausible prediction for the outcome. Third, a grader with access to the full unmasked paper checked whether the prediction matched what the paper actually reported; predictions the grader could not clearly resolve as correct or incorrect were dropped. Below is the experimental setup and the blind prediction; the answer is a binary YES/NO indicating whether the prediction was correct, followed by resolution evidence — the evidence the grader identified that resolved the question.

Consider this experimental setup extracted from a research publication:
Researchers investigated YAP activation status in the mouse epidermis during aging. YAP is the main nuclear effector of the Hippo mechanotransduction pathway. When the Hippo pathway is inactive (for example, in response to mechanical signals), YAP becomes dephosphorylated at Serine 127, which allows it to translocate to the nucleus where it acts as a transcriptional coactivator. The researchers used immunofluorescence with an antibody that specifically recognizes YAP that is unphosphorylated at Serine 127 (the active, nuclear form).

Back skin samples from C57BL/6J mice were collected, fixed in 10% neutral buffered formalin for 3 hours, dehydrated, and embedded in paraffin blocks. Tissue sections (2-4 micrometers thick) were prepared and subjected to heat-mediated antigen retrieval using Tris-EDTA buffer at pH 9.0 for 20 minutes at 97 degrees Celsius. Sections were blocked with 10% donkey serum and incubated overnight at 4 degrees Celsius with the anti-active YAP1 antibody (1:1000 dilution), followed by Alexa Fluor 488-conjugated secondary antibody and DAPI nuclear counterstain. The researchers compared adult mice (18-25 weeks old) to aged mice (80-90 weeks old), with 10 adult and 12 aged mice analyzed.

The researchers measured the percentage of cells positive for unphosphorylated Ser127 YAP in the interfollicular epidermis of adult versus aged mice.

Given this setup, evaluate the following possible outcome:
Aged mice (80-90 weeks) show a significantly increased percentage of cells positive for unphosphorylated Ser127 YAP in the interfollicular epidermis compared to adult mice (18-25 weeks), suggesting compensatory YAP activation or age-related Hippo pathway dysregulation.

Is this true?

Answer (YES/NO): YES